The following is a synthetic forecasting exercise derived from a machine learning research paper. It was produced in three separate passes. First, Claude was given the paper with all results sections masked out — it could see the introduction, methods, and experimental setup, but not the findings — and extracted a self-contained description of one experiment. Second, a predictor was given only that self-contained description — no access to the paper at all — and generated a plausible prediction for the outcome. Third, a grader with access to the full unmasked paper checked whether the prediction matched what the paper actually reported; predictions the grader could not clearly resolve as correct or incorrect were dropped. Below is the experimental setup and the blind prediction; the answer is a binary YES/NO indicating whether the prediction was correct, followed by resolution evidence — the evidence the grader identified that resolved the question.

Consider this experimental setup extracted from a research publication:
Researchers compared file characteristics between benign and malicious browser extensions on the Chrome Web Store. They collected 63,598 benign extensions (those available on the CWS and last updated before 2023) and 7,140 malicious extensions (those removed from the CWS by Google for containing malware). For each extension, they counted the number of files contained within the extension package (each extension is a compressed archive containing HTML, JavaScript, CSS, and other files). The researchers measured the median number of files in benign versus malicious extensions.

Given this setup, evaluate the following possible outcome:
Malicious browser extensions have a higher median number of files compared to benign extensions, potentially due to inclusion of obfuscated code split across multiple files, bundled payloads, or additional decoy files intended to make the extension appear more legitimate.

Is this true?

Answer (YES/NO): YES